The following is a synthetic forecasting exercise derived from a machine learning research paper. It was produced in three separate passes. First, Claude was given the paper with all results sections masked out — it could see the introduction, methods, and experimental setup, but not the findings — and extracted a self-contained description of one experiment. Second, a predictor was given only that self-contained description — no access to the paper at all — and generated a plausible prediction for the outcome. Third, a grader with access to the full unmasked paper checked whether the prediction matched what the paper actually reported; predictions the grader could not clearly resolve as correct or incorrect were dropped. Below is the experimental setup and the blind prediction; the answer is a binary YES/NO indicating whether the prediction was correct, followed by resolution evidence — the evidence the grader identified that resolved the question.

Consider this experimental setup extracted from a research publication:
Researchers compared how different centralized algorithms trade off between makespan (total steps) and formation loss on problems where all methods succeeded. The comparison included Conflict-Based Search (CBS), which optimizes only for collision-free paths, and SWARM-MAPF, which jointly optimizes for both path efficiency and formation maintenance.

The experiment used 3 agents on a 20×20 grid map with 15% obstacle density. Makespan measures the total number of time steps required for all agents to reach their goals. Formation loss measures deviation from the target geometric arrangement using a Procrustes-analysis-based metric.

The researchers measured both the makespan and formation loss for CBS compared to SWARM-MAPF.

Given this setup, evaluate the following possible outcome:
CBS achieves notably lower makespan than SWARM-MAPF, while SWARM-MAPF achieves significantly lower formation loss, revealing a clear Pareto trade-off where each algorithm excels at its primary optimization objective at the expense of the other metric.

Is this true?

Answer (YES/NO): NO